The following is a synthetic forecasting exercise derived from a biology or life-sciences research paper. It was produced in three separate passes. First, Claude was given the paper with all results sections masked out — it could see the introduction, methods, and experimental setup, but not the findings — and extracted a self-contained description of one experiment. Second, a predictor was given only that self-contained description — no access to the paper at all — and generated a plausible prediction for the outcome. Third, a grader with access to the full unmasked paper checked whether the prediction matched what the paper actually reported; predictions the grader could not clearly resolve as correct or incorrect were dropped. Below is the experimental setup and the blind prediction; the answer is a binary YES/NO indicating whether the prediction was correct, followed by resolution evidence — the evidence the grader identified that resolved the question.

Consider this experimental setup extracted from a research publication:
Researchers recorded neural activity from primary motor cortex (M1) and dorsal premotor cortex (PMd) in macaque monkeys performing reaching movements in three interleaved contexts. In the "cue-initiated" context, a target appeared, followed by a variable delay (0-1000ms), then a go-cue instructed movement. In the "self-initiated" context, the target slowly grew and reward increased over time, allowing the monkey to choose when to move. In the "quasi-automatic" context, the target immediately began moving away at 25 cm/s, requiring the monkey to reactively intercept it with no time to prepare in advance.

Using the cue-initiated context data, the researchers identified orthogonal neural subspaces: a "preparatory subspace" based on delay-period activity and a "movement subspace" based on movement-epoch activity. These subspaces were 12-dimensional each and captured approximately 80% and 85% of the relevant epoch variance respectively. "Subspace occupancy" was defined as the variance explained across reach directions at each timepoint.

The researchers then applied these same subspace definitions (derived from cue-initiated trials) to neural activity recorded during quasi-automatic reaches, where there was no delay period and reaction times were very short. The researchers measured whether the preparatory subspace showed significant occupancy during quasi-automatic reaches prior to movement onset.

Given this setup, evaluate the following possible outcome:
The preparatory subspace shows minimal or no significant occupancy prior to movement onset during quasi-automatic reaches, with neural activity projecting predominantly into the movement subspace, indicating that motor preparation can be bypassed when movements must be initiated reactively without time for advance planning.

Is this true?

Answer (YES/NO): NO